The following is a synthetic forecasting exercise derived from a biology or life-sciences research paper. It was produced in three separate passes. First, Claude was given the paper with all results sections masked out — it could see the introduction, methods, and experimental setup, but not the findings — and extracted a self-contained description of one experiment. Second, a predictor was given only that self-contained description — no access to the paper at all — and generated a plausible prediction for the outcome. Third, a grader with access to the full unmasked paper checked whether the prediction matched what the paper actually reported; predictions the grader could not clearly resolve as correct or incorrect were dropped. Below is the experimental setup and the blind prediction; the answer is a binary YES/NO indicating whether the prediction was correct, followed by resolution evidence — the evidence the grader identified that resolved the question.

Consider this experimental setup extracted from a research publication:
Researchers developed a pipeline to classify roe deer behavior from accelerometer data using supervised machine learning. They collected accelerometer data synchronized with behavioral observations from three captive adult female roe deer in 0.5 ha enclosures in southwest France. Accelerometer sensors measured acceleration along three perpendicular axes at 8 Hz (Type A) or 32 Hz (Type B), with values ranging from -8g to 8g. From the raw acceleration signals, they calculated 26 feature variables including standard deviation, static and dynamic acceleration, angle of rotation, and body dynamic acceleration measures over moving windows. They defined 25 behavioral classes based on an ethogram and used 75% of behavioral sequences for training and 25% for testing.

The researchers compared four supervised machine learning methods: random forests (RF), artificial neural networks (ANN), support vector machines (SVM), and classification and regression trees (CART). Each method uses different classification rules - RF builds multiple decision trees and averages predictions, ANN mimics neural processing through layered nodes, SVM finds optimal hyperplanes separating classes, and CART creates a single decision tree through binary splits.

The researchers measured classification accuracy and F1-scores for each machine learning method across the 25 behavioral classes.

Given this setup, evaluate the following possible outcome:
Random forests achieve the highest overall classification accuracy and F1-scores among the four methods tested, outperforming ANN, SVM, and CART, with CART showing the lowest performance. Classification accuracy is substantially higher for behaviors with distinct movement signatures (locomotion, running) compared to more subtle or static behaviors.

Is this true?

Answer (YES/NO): NO